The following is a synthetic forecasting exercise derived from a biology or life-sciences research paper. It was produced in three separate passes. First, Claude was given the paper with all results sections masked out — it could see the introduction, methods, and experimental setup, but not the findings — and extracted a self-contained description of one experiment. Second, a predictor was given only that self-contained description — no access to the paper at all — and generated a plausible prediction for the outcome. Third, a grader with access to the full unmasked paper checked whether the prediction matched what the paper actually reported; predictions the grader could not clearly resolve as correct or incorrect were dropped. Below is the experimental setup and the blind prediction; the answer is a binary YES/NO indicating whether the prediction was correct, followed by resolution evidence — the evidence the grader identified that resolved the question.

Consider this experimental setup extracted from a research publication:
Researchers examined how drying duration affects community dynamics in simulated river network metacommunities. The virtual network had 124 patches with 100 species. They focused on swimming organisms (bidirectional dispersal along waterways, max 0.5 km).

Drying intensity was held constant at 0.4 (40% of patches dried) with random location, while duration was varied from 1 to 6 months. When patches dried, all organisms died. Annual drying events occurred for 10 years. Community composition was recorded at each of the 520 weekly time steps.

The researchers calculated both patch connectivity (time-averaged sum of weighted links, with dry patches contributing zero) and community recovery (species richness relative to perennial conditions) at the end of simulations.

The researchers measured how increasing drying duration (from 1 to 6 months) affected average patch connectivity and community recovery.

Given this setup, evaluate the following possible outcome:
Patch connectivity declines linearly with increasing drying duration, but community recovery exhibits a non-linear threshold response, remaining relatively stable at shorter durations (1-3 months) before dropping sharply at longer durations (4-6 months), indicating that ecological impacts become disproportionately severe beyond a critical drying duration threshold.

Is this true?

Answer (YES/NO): NO